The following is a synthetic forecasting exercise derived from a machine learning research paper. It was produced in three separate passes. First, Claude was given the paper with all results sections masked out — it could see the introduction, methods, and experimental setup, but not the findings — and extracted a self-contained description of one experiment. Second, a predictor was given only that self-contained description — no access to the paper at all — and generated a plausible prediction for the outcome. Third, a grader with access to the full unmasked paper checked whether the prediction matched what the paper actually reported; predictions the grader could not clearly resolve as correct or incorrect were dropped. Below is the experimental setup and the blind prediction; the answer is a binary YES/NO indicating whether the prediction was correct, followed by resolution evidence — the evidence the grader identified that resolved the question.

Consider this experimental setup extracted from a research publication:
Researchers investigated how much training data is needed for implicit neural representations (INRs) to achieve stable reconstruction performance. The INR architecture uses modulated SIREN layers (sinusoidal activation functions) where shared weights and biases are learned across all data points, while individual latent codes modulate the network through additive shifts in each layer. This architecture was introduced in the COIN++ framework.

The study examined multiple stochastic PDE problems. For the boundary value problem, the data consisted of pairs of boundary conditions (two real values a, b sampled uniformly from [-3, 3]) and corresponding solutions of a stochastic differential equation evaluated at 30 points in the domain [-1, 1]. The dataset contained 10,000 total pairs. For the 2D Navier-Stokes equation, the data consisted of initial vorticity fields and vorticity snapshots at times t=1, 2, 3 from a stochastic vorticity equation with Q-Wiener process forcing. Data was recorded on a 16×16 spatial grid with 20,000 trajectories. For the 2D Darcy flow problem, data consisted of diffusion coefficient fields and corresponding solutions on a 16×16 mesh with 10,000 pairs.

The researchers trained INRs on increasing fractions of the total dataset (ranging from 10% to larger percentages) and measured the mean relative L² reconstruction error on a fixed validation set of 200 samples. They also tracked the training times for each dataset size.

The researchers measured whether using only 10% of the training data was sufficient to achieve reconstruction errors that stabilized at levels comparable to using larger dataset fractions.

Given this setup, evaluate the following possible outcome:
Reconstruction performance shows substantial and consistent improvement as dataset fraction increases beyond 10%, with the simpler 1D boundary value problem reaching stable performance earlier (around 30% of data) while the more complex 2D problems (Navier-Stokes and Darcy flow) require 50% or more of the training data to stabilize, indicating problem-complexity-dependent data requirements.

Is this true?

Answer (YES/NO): NO